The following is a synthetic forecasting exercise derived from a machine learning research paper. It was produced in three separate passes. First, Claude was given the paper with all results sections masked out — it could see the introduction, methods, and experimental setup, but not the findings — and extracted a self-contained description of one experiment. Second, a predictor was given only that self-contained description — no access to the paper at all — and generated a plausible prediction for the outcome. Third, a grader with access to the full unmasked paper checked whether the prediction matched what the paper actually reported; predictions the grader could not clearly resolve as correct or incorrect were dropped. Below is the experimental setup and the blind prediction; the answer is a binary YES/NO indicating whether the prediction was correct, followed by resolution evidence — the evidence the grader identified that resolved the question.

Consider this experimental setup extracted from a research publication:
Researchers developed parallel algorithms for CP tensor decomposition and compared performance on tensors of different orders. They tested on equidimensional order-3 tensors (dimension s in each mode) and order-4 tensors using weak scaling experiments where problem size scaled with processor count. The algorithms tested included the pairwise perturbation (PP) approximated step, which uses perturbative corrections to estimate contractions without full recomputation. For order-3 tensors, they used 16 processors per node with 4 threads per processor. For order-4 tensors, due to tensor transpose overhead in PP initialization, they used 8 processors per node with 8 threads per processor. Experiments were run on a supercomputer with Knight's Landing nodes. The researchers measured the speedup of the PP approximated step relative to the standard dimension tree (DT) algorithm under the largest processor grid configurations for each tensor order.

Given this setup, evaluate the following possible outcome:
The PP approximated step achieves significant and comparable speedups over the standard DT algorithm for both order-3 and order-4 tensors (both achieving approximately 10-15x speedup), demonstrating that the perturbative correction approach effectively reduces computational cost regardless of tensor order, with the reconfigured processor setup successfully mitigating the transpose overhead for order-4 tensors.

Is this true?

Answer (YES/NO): NO